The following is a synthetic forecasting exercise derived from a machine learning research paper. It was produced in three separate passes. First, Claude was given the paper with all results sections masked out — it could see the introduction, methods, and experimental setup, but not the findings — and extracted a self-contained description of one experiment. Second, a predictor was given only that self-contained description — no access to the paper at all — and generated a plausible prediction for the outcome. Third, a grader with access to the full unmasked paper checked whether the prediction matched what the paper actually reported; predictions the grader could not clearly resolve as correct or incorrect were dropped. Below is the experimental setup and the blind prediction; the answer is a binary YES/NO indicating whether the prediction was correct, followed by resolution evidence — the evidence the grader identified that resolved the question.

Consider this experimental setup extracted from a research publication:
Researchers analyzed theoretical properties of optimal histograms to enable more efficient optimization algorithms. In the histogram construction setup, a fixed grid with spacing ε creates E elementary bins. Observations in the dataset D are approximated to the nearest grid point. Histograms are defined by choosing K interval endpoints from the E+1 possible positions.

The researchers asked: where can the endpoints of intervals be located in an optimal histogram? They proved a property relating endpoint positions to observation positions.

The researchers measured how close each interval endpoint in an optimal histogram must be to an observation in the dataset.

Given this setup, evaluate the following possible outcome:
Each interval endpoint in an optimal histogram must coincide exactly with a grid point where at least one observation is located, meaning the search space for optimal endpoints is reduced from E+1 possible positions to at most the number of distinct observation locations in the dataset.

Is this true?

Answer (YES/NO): NO